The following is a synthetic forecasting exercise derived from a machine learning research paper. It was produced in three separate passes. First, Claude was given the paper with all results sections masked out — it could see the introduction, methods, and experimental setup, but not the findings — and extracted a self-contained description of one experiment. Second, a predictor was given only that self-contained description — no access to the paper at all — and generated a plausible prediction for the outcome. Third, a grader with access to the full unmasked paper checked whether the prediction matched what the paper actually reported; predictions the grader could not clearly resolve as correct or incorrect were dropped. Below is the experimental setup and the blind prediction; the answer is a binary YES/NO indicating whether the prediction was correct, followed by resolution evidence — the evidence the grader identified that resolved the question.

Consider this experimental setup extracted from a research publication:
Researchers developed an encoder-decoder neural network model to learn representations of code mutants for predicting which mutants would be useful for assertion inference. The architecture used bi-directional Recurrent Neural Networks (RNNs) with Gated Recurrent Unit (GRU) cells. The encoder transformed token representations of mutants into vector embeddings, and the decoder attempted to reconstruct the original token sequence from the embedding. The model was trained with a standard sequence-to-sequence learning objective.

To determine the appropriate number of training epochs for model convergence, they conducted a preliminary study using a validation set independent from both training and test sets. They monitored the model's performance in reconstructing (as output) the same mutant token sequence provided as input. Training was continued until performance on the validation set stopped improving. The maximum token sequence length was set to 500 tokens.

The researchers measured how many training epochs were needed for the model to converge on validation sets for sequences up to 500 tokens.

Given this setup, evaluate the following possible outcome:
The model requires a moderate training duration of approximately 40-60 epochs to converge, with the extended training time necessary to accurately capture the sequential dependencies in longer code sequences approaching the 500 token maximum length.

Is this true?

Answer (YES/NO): NO